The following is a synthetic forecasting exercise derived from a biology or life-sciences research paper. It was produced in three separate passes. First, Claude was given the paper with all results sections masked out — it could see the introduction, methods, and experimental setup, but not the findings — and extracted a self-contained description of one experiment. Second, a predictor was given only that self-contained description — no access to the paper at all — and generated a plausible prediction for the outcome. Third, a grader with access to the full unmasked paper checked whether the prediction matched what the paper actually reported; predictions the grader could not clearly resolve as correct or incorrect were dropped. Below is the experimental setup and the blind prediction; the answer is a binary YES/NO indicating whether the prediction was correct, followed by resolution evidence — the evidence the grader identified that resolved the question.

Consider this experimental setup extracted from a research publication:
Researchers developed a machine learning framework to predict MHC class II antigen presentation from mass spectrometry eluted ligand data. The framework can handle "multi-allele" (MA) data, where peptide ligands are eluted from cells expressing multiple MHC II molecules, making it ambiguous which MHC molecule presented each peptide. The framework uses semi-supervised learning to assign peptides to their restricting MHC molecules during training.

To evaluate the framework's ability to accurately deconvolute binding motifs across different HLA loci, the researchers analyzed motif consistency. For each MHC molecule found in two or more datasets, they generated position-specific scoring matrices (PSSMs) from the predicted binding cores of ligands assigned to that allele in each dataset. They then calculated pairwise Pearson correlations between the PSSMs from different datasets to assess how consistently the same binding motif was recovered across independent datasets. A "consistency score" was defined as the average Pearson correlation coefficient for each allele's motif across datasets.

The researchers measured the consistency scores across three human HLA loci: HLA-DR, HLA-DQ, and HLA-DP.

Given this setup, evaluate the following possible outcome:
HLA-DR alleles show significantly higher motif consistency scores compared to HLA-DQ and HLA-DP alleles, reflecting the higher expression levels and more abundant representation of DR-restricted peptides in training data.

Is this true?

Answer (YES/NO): NO